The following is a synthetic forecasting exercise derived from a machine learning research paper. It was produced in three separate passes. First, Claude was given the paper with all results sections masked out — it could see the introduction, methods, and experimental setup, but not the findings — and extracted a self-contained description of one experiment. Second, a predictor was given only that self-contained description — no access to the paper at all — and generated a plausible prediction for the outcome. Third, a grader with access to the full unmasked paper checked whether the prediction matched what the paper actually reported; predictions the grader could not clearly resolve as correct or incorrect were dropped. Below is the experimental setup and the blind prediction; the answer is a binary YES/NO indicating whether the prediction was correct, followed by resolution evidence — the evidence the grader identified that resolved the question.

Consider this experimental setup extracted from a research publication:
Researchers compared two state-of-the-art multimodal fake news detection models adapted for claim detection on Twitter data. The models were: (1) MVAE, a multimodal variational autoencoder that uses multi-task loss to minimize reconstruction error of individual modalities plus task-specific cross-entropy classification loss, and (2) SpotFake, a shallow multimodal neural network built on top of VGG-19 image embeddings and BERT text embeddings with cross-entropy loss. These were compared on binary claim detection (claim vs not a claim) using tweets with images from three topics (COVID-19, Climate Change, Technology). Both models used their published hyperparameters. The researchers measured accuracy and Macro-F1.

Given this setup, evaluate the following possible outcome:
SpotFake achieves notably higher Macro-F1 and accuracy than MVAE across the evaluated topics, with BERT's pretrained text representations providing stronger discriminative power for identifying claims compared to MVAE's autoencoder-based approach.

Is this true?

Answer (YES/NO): YES